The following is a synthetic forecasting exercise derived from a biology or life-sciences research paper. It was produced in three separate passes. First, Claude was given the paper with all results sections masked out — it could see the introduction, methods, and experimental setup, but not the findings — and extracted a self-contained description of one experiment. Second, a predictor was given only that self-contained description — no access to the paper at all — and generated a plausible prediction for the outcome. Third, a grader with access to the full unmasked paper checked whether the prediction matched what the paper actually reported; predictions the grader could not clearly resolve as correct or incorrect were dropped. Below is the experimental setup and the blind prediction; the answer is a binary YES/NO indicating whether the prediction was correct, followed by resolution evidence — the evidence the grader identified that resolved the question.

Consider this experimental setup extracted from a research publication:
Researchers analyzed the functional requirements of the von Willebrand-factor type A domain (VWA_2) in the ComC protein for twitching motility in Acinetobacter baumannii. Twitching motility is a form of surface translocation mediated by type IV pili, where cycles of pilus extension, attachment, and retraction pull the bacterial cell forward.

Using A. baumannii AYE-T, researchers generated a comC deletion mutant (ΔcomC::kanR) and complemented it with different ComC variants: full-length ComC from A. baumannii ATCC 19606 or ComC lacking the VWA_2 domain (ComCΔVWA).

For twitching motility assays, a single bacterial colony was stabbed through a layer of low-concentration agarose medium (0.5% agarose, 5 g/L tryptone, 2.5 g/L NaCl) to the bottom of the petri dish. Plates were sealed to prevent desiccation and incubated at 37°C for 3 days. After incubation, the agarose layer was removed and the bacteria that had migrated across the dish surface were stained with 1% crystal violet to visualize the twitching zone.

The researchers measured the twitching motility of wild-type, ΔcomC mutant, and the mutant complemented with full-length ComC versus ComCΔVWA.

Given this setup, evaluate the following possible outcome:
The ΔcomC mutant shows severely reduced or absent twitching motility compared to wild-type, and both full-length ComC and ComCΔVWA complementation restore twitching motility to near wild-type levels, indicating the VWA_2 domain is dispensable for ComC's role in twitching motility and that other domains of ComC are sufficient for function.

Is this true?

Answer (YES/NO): NO